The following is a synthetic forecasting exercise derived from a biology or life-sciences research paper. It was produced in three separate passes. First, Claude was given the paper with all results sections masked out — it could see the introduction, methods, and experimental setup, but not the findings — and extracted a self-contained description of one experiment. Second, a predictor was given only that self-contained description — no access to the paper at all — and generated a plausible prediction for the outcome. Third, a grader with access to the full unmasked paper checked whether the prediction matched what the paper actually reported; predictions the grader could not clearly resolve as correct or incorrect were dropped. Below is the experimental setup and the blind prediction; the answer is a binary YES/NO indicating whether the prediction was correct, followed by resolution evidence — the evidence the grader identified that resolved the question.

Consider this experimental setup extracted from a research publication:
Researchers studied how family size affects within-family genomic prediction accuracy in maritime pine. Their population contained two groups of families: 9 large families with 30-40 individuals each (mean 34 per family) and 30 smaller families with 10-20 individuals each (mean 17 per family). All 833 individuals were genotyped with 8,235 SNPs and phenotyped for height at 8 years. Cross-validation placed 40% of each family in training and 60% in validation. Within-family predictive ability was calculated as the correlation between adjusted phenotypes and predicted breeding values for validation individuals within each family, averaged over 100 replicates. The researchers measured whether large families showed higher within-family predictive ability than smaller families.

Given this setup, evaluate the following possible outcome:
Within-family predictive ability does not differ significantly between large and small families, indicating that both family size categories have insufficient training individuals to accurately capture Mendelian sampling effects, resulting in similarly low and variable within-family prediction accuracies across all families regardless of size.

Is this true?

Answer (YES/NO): NO